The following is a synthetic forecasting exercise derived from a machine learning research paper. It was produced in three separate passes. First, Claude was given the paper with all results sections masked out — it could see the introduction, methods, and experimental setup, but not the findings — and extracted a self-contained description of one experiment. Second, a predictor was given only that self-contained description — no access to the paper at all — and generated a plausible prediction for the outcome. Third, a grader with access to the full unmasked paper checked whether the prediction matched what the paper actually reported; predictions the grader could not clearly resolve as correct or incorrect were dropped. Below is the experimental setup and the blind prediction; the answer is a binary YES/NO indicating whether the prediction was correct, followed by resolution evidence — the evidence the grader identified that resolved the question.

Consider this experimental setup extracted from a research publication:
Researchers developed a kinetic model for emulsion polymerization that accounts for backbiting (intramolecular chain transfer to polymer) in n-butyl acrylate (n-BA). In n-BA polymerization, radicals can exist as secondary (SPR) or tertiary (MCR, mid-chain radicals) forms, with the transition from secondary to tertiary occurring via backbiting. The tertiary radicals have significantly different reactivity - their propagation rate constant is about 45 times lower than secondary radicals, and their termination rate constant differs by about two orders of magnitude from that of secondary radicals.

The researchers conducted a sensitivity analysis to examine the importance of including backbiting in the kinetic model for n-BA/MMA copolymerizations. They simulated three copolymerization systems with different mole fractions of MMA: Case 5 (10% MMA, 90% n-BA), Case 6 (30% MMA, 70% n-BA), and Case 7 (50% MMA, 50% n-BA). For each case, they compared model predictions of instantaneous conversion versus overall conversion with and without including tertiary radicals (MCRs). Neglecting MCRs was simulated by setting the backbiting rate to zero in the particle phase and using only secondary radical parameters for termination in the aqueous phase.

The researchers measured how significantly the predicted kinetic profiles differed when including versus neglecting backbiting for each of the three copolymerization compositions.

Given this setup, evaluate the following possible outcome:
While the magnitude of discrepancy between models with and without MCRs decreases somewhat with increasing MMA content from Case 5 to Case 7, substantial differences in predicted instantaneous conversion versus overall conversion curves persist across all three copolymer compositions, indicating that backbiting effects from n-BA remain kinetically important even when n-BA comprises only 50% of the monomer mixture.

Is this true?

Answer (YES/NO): NO